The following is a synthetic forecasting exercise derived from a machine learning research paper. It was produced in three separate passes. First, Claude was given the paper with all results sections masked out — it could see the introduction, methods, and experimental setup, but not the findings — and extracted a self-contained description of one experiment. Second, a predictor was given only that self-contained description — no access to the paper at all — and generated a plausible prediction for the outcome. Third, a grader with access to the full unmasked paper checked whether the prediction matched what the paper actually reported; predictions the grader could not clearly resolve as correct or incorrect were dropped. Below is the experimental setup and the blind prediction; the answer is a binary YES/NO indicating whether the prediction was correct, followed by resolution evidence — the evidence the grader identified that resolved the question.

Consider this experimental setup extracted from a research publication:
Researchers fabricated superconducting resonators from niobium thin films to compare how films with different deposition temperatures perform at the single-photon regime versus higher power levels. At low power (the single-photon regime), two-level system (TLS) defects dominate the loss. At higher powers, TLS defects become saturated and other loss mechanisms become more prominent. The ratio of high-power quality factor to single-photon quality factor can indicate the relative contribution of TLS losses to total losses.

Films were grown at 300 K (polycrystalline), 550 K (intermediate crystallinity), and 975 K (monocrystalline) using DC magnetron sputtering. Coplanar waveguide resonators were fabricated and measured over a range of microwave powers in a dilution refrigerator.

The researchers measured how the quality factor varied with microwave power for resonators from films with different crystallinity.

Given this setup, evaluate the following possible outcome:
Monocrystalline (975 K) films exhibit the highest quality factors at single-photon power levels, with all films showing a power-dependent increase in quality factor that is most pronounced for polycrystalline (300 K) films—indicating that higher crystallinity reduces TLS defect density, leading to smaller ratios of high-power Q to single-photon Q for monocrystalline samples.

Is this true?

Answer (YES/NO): NO